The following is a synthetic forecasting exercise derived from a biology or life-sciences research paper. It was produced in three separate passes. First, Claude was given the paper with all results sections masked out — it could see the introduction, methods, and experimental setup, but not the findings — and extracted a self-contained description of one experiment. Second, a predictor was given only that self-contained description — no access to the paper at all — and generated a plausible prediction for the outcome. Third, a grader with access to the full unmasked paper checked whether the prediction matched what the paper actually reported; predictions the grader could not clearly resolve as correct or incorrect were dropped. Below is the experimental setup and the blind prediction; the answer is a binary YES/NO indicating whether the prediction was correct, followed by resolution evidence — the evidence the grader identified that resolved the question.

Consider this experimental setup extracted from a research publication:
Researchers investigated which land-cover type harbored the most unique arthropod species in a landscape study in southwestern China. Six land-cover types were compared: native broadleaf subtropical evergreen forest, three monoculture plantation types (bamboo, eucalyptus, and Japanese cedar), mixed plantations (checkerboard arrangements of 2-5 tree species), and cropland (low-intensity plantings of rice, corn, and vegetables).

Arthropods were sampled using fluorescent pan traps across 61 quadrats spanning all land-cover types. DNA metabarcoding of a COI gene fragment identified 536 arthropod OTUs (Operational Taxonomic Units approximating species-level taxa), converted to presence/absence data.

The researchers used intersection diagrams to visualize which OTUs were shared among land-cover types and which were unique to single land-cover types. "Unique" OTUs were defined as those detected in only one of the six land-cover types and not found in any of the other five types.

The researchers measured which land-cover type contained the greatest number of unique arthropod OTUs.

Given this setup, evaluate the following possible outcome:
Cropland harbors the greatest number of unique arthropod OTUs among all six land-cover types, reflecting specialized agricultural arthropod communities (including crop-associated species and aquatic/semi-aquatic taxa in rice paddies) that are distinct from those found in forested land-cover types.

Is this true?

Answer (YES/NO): YES